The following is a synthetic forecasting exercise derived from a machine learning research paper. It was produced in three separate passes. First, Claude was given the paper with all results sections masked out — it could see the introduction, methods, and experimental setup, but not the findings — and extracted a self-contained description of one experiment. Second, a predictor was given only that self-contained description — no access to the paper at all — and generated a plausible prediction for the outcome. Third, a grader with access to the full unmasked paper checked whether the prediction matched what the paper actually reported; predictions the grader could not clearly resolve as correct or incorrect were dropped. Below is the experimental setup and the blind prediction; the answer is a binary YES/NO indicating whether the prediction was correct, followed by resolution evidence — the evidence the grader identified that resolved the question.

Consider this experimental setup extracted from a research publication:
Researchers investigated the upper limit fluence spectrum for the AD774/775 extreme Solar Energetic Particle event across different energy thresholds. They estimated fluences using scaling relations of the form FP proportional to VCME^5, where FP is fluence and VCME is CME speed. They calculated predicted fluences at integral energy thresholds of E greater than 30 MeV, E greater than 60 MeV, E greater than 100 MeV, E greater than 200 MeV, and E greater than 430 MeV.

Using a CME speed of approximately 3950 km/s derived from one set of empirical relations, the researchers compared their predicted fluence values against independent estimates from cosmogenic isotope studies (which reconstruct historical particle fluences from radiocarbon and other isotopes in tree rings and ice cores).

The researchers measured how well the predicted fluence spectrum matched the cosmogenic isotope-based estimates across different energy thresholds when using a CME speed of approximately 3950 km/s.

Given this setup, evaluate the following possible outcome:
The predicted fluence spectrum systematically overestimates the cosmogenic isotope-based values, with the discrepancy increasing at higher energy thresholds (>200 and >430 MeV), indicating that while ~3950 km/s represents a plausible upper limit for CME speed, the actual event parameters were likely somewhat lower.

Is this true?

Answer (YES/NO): NO